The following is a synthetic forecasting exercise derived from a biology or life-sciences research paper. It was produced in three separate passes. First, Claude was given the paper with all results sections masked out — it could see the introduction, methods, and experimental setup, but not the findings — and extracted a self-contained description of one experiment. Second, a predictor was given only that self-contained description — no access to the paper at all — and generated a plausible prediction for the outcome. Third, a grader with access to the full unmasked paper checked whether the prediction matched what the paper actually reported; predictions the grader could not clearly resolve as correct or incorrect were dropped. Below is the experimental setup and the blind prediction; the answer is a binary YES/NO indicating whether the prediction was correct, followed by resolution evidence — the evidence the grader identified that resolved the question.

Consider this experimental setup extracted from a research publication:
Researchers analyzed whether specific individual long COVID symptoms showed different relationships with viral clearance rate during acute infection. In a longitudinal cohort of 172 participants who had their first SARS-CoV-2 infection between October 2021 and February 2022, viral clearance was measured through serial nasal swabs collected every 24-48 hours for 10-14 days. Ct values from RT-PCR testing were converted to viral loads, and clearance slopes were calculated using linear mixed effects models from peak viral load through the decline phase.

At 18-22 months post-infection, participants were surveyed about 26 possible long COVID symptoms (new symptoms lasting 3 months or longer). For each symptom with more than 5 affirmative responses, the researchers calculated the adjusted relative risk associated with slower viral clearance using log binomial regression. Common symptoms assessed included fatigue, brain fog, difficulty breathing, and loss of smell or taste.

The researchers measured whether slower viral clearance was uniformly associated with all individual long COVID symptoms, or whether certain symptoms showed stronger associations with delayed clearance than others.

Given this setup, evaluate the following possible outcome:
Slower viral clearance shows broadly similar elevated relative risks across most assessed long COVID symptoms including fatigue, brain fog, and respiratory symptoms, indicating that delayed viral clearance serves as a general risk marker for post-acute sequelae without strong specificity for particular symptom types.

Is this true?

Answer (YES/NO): NO